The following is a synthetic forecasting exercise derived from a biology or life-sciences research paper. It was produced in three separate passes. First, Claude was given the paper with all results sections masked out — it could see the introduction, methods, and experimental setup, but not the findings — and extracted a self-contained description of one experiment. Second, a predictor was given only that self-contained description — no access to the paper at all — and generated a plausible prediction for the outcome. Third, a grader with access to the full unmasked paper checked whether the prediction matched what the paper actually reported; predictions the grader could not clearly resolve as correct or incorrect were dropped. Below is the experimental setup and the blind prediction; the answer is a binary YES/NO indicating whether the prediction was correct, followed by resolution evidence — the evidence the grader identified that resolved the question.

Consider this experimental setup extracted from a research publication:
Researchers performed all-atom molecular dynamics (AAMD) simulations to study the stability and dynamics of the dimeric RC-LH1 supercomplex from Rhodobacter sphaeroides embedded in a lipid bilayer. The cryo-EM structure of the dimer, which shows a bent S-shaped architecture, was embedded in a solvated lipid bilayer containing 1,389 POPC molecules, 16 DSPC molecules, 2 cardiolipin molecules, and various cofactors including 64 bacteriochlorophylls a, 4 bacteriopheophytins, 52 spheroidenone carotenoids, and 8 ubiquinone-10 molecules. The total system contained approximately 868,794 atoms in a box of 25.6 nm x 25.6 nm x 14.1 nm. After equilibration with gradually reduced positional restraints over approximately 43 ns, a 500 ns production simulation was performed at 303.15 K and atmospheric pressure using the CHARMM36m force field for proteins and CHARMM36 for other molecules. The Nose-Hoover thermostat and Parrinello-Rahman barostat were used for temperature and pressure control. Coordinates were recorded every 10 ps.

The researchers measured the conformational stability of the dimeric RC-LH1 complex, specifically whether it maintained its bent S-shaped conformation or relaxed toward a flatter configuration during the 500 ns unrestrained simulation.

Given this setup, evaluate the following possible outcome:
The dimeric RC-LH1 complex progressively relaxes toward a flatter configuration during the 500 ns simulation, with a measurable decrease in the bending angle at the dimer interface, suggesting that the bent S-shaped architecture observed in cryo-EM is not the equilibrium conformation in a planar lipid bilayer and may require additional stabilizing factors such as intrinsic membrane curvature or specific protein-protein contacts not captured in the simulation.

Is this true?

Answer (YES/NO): NO